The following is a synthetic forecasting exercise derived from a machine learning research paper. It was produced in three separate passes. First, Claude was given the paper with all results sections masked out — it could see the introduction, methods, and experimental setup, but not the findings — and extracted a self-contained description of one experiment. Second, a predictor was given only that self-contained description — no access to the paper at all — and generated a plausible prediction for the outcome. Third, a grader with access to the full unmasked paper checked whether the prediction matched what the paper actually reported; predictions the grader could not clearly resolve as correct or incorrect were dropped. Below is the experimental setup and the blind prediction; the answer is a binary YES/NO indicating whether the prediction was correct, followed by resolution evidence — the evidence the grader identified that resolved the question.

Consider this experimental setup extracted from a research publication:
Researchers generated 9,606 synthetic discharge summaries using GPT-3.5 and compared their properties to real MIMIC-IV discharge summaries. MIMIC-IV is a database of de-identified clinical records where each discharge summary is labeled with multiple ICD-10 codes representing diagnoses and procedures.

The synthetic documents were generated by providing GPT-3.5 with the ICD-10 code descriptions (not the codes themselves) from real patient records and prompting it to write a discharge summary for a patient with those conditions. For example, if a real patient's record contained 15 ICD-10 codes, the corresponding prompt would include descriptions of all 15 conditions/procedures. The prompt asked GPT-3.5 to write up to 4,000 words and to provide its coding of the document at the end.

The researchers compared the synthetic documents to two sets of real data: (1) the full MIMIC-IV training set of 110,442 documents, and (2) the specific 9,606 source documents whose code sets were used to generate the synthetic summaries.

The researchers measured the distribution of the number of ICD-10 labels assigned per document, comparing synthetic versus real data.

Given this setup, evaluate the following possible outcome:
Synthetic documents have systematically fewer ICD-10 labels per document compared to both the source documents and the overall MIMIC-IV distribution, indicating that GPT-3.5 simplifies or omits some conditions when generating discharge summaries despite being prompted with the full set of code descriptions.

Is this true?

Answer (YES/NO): NO